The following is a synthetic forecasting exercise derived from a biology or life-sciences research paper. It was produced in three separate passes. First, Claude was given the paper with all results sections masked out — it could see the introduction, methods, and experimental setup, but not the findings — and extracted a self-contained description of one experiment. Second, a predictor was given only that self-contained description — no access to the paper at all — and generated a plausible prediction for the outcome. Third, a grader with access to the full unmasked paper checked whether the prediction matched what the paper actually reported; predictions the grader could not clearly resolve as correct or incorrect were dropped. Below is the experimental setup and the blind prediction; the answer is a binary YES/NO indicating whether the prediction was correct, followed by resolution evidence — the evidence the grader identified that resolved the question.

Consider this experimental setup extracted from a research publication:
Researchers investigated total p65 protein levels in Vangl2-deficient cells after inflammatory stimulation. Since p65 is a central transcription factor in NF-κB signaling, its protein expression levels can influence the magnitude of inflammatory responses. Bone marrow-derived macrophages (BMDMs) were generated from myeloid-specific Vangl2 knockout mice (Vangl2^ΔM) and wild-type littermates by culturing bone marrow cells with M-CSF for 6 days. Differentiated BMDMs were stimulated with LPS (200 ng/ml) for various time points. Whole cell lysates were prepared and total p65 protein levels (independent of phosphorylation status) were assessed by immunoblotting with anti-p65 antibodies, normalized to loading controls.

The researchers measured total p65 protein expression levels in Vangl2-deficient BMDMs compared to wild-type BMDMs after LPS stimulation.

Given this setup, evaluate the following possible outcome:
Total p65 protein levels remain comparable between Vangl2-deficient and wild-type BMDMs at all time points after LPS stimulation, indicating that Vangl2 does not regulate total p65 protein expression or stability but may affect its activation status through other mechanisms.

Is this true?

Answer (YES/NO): NO